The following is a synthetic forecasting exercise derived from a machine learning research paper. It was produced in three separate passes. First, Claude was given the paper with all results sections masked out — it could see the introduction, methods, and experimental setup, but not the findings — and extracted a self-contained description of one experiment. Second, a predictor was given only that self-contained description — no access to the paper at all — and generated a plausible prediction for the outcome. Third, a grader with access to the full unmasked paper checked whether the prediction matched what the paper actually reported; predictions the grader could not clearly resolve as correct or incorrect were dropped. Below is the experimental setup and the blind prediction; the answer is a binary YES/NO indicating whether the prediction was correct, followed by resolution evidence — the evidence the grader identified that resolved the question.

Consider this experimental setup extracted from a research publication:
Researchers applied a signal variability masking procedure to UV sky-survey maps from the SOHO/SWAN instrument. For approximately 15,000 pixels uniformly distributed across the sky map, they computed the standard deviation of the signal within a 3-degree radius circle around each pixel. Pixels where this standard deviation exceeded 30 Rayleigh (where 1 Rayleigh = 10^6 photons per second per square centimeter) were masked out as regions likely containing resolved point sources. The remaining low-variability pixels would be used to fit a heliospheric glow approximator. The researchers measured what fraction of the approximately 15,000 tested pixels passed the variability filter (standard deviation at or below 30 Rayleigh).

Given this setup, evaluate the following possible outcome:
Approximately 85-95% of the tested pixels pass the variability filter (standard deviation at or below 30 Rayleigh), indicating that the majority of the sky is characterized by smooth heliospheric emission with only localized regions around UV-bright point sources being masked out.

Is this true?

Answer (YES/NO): NO